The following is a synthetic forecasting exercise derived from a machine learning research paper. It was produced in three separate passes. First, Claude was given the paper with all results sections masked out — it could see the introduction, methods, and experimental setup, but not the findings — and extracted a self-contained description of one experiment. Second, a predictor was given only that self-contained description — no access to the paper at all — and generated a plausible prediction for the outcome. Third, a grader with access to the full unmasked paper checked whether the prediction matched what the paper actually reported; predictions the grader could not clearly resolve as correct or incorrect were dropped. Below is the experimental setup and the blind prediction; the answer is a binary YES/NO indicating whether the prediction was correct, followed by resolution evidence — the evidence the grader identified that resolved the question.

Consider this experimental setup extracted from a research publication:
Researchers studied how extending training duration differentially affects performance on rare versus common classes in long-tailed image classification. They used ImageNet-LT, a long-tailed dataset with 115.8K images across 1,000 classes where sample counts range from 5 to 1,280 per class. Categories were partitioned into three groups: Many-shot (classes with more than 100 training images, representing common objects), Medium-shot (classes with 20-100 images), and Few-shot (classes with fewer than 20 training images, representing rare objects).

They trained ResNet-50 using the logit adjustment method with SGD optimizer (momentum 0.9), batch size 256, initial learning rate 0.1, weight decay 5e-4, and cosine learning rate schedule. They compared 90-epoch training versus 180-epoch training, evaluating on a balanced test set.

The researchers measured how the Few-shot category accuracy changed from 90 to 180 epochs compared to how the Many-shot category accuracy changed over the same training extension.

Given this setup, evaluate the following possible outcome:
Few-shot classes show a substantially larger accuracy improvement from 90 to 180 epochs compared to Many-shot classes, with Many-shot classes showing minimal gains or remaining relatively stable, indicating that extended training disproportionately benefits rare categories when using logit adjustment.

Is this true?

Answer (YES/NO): NO